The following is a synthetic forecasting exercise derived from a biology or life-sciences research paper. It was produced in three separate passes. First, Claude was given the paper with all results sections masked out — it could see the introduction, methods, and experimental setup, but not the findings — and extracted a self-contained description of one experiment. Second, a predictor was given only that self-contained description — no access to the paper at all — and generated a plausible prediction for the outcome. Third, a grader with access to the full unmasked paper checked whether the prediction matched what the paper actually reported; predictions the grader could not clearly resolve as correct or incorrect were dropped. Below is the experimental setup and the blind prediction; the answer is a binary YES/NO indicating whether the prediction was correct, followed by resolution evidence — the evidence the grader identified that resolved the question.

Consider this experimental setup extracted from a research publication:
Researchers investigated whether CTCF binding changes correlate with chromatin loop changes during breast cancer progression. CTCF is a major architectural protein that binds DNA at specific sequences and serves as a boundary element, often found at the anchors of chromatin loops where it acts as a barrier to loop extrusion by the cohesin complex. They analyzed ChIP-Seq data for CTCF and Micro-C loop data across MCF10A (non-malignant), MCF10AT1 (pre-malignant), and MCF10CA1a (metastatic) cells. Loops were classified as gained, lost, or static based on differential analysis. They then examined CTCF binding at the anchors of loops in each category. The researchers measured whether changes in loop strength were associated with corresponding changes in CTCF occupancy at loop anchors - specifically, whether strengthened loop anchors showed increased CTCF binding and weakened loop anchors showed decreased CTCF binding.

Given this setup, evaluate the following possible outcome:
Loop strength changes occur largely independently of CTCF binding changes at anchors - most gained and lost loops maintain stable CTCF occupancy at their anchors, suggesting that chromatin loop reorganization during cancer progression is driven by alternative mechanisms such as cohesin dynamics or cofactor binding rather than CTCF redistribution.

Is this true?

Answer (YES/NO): YES